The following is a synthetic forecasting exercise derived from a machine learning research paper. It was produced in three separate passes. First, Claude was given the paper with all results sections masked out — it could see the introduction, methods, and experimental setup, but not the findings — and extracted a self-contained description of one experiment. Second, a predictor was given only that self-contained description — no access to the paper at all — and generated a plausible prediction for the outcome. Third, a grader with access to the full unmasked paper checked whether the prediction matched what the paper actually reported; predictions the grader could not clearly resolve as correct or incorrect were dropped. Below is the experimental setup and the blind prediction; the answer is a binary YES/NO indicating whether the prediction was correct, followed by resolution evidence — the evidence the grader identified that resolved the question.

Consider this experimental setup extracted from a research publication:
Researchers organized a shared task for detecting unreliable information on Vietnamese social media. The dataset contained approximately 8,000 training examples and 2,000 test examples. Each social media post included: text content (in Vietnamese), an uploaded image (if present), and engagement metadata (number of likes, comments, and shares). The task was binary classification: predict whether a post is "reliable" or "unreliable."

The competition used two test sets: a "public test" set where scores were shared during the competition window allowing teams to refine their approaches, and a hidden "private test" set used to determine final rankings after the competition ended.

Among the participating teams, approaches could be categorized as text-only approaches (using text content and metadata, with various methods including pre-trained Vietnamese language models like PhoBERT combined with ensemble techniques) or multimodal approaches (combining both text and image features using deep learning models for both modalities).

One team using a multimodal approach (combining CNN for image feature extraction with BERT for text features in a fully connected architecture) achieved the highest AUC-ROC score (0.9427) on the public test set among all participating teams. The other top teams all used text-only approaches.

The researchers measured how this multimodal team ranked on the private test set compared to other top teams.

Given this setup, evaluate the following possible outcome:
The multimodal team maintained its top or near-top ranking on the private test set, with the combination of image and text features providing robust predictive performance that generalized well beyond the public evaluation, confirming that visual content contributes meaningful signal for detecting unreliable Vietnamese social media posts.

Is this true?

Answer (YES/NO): NO